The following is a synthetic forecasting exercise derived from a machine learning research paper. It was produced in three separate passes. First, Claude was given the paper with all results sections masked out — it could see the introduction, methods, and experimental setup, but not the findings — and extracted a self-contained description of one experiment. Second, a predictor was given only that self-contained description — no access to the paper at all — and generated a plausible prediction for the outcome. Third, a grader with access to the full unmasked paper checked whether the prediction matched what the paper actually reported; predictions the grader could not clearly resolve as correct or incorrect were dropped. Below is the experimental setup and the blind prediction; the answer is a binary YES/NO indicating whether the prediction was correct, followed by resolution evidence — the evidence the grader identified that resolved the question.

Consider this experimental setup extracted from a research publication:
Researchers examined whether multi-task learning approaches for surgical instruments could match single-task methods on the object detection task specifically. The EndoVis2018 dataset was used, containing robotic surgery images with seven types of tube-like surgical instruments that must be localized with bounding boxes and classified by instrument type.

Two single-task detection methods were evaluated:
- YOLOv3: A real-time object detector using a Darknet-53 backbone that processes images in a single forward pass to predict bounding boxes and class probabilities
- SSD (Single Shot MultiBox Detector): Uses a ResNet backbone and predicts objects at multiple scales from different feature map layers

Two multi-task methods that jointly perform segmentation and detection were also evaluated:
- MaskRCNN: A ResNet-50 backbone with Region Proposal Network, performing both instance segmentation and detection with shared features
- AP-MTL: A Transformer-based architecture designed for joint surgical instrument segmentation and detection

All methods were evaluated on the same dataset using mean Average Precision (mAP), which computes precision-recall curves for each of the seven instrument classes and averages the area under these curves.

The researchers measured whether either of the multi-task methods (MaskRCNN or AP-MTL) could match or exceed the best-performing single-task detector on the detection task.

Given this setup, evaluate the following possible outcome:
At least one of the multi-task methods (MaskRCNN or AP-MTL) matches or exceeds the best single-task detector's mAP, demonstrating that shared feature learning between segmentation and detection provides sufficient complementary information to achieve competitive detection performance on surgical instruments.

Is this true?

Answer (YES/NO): NO